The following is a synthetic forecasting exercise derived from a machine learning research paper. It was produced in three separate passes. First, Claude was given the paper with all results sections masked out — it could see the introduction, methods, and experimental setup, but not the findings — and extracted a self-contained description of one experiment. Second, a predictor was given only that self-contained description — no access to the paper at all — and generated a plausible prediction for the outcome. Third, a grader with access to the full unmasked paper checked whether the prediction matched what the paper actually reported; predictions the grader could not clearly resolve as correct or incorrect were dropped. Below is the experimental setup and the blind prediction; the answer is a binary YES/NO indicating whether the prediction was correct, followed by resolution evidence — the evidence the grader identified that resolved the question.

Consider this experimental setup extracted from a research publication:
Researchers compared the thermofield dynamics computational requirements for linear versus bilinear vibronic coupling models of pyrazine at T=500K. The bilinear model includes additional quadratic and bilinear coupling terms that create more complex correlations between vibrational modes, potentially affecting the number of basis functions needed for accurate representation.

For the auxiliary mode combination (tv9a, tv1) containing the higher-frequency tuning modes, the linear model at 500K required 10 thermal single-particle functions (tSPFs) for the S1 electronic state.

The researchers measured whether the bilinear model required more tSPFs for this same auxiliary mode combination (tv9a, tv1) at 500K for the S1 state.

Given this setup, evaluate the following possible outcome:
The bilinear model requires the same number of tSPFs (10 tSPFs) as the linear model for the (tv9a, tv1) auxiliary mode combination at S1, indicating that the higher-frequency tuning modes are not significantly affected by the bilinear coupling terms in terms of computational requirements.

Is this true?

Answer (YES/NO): NO